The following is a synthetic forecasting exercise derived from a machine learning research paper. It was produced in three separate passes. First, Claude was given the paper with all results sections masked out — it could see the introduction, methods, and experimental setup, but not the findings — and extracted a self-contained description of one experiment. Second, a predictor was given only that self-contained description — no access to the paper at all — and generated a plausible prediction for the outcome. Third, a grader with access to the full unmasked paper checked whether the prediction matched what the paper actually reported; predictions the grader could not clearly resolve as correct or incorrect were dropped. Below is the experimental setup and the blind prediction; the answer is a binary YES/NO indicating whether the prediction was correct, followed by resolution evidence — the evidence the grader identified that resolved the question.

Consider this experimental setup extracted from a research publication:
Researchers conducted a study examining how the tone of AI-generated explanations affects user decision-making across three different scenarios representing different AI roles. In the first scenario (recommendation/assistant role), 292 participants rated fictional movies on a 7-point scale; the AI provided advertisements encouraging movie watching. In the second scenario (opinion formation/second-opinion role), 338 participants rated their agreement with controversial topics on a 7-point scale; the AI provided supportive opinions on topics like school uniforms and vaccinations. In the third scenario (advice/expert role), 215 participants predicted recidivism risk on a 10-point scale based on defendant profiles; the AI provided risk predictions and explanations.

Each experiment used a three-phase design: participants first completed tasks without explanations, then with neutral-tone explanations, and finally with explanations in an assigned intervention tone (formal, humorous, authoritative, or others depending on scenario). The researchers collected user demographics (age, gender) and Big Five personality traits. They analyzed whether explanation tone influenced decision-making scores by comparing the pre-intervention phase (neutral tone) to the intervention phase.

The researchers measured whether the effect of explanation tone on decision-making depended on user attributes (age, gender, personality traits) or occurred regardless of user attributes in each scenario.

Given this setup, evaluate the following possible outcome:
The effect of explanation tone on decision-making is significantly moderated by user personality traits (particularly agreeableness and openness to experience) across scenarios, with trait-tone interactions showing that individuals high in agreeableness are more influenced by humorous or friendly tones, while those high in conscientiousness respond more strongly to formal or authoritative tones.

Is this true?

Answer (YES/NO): NO